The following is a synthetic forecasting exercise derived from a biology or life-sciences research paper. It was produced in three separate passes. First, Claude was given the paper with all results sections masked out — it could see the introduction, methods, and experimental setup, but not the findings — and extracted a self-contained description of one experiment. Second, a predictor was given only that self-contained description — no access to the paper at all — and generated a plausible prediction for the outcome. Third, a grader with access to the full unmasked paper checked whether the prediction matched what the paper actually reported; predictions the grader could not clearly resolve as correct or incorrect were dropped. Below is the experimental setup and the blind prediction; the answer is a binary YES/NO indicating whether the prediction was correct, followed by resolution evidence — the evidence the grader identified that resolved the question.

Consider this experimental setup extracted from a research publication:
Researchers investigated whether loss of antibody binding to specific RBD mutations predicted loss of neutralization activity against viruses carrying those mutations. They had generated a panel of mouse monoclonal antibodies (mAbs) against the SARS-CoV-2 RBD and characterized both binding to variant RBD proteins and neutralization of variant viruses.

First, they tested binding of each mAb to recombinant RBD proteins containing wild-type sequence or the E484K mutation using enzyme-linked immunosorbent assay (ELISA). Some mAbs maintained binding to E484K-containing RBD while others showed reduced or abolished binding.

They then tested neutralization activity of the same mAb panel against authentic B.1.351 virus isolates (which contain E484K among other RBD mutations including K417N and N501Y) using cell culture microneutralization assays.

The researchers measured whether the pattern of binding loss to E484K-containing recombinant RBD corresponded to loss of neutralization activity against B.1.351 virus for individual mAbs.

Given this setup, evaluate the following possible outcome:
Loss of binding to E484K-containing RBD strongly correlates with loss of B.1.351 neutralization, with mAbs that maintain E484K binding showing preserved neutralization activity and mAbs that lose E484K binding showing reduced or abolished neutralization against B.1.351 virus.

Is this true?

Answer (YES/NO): NO